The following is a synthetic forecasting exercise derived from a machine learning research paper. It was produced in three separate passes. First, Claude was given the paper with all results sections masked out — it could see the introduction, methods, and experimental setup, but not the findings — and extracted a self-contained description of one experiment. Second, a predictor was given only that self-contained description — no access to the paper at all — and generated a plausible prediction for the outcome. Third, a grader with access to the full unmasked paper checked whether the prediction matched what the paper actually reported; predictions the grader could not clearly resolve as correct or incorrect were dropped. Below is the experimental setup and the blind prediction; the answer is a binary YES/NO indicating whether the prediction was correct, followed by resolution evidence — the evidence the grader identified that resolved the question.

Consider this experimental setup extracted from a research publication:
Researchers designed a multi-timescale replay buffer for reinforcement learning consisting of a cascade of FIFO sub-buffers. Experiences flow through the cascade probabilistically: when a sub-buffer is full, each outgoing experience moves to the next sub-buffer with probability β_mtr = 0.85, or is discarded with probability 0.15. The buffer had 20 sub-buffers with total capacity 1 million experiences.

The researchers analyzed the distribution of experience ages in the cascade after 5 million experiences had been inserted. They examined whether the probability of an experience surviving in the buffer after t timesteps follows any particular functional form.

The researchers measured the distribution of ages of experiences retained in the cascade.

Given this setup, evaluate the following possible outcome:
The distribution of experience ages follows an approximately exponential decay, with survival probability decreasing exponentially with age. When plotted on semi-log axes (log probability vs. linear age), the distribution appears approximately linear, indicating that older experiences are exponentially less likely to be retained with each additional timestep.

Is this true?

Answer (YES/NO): NO